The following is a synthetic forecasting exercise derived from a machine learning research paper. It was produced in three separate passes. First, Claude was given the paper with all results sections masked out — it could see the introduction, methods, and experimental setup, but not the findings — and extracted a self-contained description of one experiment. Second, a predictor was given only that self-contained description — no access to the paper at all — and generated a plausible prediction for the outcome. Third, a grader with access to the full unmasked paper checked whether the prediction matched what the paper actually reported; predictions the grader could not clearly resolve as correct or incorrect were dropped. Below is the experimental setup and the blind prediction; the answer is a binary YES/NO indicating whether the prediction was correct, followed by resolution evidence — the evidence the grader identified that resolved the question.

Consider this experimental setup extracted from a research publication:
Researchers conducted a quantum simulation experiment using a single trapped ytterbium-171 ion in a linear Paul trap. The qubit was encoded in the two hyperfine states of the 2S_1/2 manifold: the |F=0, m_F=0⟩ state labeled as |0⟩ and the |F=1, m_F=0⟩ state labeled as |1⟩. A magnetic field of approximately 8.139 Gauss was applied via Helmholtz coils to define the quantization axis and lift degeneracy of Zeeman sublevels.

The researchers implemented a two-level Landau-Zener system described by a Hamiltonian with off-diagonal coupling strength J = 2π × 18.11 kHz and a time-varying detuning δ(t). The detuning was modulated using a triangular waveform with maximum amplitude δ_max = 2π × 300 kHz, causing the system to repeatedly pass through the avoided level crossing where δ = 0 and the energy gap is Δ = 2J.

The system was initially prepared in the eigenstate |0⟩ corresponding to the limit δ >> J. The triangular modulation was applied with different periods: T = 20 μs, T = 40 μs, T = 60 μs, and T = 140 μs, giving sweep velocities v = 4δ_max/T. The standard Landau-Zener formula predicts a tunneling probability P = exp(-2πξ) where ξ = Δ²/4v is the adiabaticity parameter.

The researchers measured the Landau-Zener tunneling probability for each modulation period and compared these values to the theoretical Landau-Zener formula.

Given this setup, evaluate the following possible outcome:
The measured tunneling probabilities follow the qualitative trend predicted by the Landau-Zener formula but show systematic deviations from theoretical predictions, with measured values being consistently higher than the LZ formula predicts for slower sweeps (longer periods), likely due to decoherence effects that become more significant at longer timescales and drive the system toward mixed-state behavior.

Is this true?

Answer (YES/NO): NO